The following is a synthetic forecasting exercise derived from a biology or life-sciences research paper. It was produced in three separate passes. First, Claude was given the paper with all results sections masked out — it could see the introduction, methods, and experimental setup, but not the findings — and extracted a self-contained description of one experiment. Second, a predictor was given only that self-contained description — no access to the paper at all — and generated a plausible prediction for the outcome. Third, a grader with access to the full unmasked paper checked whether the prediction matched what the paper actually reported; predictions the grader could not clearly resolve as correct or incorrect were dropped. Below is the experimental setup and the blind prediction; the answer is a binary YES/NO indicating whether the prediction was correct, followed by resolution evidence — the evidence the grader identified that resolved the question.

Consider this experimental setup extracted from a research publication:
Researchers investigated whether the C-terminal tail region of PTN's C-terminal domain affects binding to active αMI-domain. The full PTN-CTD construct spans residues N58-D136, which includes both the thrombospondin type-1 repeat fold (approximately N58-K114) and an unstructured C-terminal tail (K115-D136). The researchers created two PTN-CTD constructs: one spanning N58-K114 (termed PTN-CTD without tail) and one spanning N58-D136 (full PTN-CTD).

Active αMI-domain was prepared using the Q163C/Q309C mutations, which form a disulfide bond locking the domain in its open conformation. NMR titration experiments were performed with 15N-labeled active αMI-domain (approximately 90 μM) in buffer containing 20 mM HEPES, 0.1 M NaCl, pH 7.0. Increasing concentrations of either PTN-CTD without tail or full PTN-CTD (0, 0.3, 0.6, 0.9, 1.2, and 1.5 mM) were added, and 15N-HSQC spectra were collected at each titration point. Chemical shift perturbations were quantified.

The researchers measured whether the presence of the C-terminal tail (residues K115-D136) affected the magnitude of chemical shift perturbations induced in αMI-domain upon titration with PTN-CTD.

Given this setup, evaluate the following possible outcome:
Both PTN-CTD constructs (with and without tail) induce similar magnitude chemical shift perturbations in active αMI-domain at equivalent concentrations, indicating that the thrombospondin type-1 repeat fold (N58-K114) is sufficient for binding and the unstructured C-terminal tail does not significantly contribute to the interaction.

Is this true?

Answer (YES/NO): YES